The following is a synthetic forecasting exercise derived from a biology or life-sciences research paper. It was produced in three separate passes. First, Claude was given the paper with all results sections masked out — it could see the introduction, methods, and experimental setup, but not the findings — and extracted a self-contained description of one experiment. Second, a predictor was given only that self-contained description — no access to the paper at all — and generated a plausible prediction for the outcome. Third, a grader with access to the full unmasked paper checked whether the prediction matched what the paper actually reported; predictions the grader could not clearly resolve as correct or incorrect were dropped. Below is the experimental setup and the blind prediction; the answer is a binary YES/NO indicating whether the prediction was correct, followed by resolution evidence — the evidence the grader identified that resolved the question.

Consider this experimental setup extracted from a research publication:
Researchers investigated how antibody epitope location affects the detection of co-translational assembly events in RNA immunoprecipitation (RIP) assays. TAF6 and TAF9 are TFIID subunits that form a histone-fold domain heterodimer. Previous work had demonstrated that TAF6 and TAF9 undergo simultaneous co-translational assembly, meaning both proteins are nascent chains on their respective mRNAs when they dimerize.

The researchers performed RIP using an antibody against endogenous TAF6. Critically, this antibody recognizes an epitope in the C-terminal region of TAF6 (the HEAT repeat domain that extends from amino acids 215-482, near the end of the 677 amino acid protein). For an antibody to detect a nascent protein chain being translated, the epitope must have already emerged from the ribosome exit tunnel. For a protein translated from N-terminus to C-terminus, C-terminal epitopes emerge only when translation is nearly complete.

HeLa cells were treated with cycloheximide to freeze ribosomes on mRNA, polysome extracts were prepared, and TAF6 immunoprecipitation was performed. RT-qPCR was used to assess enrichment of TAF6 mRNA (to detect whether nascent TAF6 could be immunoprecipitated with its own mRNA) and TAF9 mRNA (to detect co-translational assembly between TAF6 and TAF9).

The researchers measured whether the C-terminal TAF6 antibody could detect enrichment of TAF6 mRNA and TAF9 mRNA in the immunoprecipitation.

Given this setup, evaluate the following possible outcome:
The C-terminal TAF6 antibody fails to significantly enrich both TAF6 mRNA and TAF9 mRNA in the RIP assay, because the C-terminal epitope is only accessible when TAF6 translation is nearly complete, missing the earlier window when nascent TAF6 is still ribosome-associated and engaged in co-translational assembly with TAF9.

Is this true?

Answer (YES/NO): YES